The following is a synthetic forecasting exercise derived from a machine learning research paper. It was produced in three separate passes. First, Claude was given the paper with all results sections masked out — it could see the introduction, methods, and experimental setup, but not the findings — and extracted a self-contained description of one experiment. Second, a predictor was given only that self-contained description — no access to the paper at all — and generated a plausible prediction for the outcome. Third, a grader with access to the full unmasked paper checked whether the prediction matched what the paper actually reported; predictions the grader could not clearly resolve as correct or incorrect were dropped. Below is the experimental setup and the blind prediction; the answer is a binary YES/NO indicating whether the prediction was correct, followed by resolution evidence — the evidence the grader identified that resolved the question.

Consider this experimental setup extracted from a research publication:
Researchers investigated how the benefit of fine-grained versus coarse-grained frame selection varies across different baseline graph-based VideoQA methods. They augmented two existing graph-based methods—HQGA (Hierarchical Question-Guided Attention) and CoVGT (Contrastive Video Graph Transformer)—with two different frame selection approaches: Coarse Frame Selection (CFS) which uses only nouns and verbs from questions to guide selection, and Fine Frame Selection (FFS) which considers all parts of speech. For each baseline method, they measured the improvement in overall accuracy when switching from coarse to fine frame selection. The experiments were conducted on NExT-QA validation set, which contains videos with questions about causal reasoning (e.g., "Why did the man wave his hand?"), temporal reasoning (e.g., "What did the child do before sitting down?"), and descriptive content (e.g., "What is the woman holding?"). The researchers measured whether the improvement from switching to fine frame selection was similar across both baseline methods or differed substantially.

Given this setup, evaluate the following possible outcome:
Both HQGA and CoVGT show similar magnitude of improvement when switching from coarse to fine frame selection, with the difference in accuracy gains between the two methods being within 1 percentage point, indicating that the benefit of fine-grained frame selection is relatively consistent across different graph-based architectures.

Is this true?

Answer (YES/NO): NO